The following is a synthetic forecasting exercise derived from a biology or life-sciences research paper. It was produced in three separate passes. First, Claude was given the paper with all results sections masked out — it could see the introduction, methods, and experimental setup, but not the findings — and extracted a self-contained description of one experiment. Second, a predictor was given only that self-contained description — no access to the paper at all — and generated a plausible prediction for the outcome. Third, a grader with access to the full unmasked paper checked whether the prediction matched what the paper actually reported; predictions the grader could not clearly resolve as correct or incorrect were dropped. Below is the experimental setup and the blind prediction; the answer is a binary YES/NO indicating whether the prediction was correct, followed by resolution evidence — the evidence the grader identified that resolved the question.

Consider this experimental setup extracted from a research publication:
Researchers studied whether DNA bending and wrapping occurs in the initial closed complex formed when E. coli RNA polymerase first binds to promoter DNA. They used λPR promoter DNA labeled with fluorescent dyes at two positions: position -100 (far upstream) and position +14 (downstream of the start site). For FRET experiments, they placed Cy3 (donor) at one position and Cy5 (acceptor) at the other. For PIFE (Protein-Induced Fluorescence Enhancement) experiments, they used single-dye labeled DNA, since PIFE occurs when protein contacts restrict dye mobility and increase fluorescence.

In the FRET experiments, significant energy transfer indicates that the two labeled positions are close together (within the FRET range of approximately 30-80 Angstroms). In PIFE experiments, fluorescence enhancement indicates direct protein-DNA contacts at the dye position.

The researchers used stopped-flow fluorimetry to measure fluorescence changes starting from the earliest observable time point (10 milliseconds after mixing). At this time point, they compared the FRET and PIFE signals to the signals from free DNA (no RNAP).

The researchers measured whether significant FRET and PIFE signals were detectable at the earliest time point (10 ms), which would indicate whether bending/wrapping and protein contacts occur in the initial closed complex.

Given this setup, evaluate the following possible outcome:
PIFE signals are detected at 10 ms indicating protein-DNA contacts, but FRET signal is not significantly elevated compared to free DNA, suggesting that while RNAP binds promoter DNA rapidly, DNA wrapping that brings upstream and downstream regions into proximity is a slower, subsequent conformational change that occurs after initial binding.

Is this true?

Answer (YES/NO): NO